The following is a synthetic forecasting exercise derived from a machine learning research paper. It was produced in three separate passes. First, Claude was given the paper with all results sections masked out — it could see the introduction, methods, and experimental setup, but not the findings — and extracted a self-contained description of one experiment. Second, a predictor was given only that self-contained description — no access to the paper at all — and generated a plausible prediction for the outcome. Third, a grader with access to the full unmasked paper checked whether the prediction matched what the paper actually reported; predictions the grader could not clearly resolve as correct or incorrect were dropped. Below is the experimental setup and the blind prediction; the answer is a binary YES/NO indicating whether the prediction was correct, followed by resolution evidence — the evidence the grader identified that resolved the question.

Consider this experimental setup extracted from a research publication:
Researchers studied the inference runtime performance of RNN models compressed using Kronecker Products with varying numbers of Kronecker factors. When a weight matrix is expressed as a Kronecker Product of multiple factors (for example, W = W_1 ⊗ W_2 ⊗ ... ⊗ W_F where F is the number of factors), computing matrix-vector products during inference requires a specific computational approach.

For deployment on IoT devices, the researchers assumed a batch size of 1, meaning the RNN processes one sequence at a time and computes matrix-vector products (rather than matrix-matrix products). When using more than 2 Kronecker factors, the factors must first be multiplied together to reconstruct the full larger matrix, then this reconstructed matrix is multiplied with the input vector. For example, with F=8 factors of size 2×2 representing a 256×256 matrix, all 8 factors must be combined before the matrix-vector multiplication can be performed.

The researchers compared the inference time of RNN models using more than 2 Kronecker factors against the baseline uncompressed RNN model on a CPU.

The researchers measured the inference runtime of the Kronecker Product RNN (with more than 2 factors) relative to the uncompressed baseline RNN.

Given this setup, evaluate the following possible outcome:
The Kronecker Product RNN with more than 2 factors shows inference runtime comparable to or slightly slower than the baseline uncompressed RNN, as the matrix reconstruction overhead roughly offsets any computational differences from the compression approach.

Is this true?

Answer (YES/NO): NO